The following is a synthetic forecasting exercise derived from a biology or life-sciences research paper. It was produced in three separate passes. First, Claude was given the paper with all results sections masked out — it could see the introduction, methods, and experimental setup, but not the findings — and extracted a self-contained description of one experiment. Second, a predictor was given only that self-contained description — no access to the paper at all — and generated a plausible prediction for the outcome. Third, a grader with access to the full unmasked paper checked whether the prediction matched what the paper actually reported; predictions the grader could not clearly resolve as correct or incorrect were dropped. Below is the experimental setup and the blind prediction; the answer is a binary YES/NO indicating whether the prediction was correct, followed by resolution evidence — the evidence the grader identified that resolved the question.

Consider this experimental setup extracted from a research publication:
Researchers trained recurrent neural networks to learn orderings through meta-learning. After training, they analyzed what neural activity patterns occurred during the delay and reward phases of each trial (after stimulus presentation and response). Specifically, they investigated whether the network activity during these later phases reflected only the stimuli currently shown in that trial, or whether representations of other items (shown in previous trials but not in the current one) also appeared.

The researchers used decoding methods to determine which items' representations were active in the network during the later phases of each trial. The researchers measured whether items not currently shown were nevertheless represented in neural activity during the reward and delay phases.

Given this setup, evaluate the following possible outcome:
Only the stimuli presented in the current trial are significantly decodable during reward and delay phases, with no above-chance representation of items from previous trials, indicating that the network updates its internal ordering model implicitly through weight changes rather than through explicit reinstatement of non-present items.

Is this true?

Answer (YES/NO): NO